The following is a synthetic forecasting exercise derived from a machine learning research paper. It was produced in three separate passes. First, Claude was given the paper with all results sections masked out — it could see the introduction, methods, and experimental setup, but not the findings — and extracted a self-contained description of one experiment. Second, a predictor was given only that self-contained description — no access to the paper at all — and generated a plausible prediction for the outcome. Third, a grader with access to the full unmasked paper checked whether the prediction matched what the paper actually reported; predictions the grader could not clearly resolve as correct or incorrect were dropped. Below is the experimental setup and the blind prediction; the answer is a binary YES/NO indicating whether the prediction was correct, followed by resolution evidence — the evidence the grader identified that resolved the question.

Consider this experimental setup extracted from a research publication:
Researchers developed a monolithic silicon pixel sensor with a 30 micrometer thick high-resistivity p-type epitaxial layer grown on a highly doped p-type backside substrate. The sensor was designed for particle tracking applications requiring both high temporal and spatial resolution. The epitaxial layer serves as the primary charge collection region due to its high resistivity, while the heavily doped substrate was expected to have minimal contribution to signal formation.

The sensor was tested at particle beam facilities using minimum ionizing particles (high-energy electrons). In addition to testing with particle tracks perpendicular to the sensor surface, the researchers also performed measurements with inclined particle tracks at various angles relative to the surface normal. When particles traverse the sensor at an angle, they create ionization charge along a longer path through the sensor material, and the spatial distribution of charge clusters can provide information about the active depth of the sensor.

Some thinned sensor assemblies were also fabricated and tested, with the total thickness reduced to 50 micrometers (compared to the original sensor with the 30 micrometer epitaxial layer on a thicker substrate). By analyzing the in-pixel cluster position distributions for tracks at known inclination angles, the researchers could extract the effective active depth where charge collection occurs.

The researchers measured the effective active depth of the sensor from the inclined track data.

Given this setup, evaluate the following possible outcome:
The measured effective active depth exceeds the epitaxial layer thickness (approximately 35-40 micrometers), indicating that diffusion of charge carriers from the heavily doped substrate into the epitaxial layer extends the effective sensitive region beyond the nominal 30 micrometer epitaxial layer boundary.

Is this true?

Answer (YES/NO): NO